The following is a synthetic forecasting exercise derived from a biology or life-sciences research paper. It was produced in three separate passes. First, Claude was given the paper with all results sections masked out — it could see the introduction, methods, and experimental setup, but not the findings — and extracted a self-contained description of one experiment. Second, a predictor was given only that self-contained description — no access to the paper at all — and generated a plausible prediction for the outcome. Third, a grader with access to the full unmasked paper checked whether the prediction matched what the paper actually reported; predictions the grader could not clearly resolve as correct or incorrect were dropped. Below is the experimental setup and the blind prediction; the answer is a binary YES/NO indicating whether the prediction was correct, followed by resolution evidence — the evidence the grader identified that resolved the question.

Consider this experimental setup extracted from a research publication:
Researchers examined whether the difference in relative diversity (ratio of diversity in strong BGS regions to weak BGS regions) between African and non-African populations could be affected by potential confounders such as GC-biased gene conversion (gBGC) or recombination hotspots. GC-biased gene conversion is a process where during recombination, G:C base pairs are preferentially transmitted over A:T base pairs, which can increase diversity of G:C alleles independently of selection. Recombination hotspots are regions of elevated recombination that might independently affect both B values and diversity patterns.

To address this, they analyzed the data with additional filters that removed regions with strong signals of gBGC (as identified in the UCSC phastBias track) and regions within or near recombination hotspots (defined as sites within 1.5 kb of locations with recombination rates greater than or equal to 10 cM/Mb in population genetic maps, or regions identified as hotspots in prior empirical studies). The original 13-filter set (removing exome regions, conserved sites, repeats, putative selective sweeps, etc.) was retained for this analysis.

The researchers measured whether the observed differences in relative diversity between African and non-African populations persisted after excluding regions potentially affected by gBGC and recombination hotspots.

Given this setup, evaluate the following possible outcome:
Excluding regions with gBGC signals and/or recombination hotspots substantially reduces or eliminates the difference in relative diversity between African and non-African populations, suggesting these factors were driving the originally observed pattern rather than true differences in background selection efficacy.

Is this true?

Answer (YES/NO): NO